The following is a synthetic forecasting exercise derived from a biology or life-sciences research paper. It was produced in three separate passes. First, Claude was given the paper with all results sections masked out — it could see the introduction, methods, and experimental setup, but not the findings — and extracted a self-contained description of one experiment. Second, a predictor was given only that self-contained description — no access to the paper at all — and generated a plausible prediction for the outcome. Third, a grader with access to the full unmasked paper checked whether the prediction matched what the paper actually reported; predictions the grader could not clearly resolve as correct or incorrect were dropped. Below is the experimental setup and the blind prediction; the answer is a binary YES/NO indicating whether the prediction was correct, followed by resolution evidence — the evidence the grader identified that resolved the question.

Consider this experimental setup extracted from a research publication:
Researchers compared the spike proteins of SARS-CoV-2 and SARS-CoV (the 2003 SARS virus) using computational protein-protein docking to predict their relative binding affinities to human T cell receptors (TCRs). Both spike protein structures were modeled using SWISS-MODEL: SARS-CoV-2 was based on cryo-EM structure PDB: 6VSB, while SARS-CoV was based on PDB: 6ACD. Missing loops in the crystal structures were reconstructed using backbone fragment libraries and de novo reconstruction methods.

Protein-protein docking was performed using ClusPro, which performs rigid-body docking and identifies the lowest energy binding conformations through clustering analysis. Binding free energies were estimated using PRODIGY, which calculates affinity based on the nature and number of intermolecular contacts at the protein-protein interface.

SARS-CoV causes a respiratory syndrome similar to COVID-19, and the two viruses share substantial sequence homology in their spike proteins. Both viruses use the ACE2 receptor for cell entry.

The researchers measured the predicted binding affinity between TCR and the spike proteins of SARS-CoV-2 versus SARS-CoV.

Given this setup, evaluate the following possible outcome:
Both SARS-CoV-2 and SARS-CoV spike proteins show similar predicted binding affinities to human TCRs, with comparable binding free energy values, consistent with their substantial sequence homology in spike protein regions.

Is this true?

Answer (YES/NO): NO